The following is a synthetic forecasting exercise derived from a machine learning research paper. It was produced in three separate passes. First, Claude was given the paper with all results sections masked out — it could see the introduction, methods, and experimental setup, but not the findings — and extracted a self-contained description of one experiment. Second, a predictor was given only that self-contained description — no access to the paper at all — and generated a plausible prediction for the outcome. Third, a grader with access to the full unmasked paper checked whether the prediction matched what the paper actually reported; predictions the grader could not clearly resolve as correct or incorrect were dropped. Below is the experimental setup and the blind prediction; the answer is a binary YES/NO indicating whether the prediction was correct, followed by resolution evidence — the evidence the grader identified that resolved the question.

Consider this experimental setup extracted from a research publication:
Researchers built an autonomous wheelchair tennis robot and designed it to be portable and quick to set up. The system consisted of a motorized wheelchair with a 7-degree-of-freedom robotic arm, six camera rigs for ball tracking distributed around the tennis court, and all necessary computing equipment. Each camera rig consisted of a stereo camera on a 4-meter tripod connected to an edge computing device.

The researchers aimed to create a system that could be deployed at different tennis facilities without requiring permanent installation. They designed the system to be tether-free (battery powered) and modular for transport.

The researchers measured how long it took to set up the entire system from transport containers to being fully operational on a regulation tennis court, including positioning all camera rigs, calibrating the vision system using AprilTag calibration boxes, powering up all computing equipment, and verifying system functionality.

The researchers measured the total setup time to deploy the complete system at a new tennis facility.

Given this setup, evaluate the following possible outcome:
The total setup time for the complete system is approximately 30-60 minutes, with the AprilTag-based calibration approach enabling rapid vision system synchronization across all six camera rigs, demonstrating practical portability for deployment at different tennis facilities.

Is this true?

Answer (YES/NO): NO